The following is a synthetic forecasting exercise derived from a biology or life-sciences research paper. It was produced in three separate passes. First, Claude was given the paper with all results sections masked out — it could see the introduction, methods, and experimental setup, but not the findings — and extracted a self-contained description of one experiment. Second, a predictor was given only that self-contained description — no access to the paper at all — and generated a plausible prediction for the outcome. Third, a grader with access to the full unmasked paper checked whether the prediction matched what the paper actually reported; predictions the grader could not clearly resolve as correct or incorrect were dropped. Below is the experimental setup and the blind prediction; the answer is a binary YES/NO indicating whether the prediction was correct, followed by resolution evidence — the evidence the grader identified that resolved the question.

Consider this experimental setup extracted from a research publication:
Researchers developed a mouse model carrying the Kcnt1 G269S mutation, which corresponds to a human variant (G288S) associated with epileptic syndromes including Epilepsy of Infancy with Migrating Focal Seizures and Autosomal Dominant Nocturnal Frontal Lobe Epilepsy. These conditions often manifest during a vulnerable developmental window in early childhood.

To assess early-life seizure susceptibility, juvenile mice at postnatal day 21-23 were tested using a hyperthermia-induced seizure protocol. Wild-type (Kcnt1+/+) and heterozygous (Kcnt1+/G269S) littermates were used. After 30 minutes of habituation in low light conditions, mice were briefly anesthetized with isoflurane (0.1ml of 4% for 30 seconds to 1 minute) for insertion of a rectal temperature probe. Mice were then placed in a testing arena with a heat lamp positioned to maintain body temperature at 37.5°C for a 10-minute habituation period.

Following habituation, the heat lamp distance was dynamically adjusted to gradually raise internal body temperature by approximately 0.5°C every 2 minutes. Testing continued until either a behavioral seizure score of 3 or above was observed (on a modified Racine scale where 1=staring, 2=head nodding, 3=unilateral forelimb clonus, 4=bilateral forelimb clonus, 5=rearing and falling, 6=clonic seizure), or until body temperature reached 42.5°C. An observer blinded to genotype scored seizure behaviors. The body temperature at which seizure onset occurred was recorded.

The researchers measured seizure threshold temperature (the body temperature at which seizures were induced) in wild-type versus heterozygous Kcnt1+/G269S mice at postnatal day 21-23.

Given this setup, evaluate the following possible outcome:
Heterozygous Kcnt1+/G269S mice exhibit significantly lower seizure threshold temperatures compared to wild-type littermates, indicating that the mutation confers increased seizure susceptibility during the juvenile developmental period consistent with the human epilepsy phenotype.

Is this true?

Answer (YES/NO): YES